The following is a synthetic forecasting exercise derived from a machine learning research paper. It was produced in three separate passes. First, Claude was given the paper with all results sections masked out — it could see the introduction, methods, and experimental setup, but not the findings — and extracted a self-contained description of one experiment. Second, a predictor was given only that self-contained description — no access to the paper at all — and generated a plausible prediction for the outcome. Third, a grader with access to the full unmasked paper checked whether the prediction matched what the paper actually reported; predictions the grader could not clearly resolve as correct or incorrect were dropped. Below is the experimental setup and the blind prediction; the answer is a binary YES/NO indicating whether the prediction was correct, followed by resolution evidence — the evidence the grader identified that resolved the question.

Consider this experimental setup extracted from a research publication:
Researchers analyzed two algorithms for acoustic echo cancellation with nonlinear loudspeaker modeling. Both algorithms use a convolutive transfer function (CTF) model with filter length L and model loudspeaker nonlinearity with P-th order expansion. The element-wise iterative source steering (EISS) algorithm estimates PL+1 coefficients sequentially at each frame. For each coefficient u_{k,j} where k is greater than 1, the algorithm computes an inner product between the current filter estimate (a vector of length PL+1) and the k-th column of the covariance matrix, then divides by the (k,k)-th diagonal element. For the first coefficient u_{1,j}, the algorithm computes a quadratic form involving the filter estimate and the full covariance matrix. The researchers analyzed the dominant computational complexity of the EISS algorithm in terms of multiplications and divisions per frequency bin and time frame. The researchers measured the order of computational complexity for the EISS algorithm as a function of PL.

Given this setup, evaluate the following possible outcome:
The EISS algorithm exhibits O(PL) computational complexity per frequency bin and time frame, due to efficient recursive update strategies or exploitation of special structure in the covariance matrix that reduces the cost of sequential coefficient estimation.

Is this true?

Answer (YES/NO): NO